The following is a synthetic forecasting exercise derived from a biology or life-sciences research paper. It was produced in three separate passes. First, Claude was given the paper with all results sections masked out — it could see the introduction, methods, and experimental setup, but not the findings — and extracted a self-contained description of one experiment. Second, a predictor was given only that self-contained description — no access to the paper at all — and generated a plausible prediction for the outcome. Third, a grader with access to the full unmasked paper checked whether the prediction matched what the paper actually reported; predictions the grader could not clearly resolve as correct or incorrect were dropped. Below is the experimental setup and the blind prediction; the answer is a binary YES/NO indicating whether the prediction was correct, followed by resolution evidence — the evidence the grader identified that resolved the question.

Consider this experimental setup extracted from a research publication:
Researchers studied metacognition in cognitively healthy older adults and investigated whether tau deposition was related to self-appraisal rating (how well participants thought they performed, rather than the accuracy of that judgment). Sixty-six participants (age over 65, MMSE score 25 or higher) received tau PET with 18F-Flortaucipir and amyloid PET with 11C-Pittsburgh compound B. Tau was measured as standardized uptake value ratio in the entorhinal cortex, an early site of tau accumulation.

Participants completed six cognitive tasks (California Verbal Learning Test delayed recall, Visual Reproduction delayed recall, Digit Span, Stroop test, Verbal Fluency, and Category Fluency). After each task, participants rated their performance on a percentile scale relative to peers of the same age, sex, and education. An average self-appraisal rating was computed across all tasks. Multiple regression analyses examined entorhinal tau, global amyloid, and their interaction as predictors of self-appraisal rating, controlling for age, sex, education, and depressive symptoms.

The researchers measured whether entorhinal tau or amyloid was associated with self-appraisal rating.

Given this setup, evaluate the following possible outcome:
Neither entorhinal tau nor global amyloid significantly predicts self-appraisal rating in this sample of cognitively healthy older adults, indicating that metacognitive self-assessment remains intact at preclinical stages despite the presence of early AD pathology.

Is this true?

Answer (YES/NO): NO